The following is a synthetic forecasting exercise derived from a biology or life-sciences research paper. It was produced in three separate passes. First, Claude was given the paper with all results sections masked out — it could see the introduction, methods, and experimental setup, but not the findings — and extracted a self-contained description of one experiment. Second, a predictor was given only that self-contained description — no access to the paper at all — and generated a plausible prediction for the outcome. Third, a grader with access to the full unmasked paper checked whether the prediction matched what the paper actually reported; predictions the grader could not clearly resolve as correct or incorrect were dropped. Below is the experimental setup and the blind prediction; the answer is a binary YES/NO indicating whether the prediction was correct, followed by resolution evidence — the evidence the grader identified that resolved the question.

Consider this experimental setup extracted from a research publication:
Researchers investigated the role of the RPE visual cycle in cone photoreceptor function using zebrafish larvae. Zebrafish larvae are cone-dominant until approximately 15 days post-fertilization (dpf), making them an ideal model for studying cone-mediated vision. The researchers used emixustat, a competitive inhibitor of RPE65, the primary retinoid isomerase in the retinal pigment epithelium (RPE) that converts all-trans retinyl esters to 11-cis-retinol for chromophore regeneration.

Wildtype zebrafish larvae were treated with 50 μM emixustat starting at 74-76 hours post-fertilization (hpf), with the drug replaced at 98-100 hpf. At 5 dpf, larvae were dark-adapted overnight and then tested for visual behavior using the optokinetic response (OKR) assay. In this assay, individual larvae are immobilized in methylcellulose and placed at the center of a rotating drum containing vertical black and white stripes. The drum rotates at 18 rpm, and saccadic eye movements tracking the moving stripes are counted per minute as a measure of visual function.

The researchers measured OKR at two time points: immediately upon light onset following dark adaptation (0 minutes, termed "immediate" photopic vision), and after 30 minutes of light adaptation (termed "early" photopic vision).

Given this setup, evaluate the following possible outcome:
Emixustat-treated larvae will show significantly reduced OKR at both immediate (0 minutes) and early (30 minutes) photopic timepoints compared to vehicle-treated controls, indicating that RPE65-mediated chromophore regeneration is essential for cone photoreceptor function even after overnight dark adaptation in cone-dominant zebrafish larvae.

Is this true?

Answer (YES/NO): NO